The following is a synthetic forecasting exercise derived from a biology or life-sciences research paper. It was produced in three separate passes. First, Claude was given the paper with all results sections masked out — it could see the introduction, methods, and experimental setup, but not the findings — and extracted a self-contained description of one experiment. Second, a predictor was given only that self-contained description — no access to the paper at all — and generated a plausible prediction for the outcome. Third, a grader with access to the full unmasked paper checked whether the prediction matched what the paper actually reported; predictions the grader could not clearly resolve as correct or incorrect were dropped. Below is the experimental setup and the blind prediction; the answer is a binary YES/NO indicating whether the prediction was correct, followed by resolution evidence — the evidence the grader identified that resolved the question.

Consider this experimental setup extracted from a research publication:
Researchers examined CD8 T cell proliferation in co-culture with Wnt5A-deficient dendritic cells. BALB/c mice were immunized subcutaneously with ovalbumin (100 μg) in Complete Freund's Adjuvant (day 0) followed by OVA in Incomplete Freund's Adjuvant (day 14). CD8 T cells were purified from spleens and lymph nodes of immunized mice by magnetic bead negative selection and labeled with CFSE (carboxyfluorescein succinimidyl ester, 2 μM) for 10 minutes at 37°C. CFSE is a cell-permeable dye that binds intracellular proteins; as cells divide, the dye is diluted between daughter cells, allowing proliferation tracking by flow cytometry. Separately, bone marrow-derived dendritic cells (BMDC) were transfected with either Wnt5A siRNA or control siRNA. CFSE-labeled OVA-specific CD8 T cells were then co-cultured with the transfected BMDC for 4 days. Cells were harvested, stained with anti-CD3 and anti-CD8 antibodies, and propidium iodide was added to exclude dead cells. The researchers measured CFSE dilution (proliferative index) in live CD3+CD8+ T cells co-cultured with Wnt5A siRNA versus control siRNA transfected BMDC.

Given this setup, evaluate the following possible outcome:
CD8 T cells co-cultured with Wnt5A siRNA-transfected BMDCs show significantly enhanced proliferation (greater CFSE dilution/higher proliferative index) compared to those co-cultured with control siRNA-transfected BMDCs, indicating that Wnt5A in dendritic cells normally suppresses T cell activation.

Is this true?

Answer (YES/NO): NO